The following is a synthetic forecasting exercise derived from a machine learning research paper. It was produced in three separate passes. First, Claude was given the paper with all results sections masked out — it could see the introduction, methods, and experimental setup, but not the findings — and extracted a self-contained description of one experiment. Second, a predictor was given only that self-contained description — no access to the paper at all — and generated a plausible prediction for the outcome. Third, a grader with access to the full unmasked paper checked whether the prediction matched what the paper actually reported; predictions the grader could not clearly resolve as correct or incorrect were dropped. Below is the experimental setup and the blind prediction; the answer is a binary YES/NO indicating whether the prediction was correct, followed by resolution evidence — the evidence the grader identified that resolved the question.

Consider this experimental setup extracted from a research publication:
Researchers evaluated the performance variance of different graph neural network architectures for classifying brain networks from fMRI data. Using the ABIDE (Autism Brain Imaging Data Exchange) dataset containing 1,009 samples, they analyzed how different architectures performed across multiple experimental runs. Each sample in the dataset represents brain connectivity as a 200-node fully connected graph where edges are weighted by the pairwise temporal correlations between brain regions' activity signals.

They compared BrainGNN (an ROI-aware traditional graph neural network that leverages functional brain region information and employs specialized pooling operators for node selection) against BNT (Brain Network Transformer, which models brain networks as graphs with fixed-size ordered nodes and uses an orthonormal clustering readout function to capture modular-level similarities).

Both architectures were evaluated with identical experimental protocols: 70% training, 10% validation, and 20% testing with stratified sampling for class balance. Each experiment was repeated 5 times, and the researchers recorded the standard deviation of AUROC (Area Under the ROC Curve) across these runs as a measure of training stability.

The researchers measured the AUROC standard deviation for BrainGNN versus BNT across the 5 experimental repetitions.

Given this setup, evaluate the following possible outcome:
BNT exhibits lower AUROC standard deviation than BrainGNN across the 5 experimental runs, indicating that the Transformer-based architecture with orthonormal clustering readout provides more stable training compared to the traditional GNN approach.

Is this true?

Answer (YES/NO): YES